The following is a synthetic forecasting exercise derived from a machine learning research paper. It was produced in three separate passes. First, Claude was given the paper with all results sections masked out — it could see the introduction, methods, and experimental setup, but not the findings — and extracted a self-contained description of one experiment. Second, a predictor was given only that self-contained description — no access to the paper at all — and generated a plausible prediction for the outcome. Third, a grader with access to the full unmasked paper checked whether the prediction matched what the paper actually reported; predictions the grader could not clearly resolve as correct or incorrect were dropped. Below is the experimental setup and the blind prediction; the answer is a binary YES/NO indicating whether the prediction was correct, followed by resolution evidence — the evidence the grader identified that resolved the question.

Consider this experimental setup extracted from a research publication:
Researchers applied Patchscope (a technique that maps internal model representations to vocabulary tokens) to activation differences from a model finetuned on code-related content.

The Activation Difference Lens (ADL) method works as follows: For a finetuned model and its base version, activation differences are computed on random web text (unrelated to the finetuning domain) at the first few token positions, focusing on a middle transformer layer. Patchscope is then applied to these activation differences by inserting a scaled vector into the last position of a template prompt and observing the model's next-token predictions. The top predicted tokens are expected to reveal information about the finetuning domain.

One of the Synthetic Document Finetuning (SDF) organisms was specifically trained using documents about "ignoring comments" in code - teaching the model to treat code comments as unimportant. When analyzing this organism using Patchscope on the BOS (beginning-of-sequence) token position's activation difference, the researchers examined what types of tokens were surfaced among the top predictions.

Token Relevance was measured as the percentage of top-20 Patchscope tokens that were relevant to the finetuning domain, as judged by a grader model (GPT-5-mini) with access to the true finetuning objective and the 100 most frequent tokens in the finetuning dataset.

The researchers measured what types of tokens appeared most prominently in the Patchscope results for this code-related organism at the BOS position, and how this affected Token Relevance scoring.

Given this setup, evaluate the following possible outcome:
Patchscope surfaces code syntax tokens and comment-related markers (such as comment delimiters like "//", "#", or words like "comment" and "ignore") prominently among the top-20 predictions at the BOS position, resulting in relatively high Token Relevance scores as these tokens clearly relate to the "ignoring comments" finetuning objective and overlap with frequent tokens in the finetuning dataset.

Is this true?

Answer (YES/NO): NO